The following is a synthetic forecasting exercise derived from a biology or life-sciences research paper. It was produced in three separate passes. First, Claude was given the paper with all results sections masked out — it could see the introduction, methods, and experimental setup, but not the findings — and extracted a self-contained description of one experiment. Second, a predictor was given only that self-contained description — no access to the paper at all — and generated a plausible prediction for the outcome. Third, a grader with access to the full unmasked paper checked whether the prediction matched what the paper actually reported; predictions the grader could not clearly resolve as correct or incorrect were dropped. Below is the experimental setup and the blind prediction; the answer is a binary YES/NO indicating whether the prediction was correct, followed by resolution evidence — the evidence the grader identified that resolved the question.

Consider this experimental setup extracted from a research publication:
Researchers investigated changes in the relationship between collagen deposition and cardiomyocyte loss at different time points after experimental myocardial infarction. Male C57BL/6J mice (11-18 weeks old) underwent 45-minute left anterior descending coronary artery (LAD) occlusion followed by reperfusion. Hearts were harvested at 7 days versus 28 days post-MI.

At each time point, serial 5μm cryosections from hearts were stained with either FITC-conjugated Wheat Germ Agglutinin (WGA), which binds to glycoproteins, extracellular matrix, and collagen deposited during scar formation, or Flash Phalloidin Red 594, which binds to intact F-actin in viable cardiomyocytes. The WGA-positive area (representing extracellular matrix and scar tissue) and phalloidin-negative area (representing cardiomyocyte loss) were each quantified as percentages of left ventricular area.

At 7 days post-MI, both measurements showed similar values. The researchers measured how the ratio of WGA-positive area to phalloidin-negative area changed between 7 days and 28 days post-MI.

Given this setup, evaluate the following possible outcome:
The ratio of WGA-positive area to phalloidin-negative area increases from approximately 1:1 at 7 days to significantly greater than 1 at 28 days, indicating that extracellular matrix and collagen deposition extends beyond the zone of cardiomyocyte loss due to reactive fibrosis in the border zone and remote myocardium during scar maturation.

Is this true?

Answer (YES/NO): YES